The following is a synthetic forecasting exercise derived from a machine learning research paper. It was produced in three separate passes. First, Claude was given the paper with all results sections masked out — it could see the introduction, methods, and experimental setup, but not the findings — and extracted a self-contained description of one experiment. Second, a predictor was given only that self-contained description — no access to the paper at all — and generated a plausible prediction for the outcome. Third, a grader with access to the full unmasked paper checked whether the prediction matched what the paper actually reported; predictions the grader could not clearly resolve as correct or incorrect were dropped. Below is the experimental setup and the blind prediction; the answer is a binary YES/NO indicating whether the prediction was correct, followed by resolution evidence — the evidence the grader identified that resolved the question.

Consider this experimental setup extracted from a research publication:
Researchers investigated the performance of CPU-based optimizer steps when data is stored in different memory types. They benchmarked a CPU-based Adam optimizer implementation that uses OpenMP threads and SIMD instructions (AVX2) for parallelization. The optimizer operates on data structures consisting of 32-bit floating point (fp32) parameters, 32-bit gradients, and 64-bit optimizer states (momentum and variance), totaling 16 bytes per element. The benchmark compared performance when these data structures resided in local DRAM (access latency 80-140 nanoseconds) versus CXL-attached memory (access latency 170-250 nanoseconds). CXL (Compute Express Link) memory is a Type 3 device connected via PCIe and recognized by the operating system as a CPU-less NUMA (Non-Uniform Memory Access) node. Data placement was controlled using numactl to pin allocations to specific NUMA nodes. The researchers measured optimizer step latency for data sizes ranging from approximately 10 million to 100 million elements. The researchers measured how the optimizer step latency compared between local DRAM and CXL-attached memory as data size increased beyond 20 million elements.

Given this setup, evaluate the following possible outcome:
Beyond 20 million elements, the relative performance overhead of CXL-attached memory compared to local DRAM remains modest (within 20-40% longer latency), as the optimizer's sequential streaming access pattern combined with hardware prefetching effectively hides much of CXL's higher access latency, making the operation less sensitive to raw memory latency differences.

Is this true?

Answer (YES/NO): NO